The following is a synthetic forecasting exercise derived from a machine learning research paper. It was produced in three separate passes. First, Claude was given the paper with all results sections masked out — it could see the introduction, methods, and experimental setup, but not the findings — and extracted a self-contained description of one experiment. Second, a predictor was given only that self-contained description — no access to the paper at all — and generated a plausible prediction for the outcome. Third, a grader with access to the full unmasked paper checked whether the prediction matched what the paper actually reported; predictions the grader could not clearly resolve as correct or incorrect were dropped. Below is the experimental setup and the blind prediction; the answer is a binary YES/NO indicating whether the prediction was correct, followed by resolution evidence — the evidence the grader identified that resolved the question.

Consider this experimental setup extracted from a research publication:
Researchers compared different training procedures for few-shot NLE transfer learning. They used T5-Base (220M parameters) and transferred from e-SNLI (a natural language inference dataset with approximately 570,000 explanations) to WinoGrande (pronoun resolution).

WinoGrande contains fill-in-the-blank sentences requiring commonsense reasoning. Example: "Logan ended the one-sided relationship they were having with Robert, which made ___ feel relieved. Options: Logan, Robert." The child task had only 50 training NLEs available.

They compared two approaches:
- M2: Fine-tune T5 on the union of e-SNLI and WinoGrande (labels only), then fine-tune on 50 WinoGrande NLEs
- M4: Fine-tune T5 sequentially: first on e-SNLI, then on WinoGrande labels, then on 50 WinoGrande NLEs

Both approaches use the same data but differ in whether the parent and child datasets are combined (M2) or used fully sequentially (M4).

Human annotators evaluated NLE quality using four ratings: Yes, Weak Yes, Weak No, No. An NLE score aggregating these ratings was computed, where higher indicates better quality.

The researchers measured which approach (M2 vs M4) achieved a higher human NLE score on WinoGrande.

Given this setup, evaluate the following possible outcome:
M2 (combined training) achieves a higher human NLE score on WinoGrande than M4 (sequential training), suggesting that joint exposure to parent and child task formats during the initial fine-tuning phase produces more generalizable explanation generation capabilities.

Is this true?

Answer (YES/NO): YES